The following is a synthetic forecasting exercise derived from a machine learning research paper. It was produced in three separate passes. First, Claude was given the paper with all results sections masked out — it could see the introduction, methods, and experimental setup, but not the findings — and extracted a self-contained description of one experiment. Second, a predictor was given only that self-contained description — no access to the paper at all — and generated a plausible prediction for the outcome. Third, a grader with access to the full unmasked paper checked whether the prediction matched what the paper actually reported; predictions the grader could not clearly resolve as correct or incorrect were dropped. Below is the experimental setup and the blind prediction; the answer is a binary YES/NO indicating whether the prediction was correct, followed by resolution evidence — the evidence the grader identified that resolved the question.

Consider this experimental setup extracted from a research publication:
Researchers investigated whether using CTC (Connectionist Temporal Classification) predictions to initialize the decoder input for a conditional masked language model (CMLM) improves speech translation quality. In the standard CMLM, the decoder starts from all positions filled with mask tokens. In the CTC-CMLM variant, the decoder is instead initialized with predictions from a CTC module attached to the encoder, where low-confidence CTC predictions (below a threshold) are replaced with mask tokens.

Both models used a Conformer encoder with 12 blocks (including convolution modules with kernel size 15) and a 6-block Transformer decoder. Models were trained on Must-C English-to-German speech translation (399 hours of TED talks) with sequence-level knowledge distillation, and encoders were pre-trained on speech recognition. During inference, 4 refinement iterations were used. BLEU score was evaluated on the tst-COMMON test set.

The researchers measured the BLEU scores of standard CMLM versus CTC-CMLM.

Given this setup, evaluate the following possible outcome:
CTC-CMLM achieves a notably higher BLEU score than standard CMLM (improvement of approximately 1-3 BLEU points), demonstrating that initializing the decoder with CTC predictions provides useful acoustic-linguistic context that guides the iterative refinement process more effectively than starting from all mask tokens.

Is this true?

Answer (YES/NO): YES